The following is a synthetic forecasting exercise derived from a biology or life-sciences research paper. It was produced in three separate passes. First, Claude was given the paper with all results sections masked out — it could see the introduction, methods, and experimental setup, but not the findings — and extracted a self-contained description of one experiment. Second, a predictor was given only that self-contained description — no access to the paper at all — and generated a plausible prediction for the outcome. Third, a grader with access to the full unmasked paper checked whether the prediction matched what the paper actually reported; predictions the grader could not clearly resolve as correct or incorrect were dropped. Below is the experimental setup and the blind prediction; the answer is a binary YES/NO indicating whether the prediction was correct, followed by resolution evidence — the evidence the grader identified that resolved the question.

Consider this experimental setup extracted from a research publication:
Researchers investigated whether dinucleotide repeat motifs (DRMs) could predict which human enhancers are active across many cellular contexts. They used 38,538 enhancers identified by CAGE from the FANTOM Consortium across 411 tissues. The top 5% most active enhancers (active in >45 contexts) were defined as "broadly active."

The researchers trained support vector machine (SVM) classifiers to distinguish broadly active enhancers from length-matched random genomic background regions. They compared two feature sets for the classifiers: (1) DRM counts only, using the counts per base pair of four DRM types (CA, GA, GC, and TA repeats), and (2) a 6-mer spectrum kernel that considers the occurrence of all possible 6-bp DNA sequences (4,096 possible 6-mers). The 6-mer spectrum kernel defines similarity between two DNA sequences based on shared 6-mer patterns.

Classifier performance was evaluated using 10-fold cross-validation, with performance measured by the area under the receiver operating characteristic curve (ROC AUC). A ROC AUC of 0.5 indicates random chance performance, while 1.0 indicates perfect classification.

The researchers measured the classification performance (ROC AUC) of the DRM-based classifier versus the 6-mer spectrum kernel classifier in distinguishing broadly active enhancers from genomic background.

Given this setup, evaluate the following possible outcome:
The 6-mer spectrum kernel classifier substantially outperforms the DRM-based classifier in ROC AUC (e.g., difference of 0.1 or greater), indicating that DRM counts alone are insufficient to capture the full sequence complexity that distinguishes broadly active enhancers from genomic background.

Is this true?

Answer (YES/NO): YES